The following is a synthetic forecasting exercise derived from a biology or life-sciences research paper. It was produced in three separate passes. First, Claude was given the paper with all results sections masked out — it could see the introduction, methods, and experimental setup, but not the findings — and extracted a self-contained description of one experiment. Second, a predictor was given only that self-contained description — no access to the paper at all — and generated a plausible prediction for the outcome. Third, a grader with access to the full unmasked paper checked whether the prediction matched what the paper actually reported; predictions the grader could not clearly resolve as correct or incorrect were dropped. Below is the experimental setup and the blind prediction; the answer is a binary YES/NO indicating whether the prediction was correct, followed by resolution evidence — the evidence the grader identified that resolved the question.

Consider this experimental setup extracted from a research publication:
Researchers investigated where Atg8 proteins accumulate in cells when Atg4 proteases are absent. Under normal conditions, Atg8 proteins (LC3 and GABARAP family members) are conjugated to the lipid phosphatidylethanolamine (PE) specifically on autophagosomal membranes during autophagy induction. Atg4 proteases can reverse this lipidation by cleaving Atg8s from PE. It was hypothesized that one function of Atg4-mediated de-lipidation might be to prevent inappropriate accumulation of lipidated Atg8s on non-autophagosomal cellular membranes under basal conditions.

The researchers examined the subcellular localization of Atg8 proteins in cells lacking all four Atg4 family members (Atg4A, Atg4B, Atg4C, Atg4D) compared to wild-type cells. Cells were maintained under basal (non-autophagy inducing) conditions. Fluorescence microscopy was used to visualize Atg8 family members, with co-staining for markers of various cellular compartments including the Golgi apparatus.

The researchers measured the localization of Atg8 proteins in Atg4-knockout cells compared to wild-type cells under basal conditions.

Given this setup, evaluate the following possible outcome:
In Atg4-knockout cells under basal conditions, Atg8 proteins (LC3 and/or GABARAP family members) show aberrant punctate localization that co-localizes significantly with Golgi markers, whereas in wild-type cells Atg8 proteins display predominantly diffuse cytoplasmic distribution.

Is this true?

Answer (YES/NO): YES